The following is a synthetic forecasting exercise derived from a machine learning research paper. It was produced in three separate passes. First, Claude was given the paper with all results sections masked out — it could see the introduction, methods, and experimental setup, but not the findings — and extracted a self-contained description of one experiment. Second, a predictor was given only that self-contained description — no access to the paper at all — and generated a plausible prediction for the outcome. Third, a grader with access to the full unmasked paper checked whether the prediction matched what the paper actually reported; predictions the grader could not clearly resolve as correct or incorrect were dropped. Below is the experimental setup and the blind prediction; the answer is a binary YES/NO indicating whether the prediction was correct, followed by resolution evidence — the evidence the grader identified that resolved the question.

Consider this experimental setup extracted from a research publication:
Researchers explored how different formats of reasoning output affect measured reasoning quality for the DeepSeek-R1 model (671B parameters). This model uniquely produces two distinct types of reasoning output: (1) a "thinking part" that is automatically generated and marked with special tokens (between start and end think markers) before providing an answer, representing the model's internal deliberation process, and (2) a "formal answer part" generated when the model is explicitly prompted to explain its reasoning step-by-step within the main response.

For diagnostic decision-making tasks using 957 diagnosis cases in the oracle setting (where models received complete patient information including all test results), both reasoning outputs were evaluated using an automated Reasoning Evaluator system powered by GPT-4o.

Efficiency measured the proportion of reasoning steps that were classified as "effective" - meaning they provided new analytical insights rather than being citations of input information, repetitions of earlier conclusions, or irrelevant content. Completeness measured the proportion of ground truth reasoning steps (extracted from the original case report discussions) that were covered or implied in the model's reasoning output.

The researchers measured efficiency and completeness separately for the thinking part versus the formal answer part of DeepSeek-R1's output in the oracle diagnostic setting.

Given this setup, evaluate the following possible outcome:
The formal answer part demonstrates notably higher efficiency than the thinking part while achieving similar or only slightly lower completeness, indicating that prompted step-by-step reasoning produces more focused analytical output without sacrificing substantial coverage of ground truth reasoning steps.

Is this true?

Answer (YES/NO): NO